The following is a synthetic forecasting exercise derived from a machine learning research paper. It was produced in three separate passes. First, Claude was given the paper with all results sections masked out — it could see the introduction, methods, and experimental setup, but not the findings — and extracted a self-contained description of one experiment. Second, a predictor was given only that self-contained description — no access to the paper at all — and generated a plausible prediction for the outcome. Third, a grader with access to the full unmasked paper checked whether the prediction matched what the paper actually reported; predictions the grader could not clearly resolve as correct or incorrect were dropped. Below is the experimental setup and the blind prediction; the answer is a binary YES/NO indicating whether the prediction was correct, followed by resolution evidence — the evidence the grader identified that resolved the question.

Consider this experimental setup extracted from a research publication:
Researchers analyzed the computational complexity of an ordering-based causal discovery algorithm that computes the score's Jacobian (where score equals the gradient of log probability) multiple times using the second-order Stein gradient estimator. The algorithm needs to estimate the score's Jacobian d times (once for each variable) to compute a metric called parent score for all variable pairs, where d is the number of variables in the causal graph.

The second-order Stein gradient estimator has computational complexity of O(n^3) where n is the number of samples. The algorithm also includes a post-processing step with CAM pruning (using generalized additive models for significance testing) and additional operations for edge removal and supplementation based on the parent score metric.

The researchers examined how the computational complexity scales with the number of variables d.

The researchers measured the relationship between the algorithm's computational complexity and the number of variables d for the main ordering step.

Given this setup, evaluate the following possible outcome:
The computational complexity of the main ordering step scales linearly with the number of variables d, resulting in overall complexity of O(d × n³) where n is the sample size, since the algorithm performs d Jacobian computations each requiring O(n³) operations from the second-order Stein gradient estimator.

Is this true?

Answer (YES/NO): YES